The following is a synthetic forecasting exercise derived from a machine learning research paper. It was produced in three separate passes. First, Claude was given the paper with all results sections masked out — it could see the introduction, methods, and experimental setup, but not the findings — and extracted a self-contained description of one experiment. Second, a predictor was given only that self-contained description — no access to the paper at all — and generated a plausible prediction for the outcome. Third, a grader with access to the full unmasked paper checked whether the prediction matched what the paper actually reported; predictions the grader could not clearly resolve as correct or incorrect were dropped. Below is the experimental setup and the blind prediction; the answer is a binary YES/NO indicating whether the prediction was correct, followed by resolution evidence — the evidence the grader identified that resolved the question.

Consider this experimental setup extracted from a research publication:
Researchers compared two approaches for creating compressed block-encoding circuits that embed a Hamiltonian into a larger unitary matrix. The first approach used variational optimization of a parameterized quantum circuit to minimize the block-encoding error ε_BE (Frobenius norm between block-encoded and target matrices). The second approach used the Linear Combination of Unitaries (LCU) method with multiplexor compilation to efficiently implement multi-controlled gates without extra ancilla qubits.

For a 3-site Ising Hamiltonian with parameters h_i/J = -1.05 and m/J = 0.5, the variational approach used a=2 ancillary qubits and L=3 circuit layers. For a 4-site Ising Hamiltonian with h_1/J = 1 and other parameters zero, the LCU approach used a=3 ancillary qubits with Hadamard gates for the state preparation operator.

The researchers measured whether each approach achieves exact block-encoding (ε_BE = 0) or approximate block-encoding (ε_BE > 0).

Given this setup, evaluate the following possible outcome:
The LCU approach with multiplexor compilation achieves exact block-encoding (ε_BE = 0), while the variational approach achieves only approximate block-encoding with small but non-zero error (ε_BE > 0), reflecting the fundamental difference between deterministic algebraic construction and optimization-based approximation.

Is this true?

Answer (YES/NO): YES